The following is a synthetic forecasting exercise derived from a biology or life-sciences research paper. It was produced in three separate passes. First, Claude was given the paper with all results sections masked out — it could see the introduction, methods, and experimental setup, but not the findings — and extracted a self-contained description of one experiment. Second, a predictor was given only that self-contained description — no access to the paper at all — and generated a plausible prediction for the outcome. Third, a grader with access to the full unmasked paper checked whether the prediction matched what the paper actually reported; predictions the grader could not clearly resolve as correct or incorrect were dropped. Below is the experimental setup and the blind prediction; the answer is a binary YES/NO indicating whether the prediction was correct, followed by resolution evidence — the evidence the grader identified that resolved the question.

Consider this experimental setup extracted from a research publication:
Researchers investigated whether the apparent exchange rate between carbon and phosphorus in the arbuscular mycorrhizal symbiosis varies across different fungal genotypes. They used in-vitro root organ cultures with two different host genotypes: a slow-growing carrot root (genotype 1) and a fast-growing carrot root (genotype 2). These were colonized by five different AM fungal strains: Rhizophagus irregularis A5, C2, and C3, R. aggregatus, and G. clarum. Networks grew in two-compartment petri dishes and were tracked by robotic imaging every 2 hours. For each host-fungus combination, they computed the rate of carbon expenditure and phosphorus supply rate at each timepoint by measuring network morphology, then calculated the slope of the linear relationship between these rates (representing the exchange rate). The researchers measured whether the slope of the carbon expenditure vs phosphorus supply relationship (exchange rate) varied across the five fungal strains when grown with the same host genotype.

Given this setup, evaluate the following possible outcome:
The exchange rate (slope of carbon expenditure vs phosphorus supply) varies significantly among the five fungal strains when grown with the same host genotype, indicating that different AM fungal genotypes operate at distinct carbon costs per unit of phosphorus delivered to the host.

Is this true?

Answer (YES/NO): NO